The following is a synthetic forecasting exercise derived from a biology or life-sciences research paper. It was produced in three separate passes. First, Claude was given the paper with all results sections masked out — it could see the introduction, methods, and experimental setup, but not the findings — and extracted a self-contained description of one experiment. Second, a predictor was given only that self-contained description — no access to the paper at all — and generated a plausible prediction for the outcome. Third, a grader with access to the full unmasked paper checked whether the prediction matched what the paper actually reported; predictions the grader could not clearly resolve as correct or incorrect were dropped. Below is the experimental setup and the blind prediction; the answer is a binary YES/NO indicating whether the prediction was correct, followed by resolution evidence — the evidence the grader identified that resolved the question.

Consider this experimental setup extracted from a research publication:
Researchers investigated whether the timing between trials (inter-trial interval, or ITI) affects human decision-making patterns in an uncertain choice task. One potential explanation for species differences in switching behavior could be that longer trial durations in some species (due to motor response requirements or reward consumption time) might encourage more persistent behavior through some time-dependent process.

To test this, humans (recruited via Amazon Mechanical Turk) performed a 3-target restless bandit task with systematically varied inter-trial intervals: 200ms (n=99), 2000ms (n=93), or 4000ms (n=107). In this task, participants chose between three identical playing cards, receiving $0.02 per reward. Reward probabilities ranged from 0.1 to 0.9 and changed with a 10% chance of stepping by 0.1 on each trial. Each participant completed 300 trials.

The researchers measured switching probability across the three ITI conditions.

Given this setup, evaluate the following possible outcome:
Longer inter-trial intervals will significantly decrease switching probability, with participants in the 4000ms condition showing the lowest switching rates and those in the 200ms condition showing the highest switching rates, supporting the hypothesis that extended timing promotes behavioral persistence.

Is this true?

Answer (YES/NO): NO